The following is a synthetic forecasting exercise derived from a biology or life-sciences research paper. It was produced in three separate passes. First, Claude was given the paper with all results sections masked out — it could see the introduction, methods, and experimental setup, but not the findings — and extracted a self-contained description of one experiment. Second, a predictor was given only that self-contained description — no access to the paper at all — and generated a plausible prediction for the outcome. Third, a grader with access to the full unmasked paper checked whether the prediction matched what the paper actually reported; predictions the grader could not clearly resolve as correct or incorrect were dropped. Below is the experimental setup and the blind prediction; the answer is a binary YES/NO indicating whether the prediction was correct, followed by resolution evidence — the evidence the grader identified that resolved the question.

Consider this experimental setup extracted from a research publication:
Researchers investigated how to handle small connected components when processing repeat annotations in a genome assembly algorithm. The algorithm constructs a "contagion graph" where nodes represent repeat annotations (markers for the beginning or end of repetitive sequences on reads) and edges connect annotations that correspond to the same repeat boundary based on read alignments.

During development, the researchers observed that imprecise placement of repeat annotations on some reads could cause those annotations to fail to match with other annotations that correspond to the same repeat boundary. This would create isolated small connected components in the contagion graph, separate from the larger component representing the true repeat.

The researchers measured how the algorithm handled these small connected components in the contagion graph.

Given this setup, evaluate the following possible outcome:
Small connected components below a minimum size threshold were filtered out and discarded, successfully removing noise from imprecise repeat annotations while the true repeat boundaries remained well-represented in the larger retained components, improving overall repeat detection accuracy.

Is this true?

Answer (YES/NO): YES